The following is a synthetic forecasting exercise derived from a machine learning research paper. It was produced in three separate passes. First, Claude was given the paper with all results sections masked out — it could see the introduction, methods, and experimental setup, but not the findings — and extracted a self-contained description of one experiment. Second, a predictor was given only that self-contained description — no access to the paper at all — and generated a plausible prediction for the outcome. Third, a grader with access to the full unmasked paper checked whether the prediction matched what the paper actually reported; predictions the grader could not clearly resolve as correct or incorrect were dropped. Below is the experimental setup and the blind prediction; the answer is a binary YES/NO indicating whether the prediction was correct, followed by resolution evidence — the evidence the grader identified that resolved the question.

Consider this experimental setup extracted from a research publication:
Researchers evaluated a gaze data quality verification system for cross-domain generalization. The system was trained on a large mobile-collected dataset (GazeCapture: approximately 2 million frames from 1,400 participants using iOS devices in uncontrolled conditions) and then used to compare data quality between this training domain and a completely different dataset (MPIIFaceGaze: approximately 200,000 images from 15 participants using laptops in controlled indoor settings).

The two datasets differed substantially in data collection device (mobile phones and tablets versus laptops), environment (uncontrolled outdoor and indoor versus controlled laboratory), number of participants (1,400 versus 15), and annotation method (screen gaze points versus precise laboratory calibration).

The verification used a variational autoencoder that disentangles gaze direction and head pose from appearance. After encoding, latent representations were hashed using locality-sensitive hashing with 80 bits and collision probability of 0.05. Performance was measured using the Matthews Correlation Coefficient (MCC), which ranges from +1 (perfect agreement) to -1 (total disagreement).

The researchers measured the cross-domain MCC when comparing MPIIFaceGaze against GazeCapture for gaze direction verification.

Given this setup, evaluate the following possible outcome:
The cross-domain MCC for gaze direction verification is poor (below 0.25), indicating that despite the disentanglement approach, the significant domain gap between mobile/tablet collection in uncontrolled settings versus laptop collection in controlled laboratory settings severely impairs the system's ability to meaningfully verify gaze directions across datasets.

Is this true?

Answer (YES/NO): NO